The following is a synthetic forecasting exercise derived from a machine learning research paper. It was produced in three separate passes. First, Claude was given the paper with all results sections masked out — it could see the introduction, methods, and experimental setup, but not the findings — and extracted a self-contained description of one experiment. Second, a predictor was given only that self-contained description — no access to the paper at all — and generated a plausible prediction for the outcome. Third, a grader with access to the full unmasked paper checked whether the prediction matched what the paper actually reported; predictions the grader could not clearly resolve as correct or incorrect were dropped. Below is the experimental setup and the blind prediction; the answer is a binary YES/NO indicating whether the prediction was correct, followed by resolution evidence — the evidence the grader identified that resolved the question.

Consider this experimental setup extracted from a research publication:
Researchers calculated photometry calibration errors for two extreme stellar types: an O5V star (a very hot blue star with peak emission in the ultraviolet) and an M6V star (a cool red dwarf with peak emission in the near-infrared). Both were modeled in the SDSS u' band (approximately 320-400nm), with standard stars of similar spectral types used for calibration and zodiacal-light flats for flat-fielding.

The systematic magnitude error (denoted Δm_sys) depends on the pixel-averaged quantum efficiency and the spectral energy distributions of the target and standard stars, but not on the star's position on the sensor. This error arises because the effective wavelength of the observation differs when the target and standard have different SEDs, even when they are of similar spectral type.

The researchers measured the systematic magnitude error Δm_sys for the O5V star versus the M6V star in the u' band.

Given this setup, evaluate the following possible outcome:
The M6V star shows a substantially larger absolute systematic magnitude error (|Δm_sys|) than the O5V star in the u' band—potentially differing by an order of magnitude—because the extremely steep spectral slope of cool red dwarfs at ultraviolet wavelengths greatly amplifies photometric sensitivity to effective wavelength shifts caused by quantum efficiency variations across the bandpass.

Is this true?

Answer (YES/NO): YES